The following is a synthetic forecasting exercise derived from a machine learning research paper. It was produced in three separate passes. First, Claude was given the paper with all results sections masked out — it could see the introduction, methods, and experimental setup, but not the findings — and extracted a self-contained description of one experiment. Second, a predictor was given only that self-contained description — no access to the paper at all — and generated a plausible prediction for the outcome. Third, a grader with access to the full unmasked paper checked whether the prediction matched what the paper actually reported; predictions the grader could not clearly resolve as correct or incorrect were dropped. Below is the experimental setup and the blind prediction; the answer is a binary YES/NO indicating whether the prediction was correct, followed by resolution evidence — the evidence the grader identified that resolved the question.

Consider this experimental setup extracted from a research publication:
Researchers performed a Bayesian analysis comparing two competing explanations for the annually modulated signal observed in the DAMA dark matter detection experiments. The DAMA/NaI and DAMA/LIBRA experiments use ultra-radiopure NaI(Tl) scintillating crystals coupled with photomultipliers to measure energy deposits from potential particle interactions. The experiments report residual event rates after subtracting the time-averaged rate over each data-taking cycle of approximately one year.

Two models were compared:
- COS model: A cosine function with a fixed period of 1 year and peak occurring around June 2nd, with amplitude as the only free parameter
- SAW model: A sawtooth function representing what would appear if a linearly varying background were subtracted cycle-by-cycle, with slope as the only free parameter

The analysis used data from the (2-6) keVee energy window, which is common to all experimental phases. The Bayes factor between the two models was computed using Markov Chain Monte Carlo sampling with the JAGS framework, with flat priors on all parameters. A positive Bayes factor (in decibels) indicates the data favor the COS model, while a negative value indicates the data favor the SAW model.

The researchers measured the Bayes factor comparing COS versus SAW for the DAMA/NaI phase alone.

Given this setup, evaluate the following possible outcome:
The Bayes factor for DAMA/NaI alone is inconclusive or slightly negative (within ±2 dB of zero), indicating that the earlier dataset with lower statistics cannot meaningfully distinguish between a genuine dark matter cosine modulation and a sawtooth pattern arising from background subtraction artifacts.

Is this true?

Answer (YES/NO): NO